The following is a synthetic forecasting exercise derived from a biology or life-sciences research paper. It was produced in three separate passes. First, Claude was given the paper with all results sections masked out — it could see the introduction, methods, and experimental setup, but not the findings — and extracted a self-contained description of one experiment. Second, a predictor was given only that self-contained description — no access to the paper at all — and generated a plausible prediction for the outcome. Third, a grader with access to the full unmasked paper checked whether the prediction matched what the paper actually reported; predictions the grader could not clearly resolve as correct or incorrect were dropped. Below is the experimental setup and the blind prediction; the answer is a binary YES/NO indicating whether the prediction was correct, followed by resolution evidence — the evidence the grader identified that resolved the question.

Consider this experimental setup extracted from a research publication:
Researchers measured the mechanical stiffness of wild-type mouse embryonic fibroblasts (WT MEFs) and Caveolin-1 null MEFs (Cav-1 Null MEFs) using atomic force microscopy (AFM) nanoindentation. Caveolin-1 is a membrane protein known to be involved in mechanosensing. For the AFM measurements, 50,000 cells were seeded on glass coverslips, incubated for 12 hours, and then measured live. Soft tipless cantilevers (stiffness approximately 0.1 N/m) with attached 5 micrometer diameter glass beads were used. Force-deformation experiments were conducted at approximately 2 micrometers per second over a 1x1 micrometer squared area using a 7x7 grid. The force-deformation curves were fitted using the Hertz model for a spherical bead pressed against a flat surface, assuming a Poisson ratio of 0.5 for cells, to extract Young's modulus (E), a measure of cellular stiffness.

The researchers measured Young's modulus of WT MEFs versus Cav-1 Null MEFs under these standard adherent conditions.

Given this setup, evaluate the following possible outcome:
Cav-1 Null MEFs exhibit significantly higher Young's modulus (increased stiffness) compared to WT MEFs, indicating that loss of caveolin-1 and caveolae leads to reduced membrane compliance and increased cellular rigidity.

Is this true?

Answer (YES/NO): NO